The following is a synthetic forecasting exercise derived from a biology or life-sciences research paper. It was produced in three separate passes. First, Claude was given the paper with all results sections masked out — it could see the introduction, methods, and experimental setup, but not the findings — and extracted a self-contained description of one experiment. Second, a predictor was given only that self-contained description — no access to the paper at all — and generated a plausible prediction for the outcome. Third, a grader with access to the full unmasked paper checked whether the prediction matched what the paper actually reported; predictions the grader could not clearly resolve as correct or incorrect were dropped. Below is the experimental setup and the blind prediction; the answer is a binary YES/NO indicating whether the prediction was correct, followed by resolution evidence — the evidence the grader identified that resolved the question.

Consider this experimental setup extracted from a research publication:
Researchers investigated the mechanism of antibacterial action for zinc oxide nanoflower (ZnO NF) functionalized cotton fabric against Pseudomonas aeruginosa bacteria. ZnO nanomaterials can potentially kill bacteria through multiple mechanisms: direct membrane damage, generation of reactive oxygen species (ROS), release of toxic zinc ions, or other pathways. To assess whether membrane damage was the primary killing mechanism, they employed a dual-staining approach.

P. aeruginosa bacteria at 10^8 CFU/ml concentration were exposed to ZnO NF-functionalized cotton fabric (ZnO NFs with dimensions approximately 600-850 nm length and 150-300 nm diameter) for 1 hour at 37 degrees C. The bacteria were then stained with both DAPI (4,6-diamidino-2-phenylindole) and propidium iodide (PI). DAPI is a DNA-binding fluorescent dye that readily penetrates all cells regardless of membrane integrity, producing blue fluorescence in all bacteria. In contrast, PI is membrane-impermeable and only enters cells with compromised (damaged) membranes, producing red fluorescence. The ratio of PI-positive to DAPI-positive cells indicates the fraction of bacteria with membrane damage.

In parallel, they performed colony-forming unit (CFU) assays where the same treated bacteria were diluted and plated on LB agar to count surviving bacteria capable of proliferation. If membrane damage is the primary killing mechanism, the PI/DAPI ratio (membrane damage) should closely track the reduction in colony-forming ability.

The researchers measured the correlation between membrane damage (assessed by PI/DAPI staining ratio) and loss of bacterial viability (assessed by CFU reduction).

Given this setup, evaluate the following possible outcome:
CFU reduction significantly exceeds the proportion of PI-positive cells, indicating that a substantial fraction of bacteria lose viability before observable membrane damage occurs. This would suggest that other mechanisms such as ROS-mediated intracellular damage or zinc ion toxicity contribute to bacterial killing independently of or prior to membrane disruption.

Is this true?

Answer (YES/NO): NO